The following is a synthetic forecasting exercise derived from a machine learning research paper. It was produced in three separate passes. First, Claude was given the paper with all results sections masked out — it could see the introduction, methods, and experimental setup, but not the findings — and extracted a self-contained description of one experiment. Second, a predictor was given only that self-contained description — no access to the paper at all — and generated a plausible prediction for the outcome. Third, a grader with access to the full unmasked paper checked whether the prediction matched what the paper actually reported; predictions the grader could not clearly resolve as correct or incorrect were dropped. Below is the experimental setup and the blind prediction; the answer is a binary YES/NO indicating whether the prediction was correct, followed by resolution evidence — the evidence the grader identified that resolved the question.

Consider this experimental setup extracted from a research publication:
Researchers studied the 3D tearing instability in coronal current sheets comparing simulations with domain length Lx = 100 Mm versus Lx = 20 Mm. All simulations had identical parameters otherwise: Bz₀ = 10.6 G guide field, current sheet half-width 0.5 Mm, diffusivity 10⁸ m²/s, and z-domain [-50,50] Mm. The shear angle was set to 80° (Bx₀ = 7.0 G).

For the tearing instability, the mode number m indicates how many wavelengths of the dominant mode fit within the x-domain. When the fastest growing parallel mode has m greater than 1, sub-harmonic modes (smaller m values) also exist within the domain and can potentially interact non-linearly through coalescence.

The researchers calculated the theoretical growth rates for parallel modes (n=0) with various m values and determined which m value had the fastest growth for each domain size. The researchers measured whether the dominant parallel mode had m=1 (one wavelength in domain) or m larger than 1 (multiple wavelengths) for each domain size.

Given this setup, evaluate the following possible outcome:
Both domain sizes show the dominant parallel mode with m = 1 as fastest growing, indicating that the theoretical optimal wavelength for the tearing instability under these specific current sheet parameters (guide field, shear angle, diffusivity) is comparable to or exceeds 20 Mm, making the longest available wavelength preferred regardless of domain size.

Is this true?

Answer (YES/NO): NO